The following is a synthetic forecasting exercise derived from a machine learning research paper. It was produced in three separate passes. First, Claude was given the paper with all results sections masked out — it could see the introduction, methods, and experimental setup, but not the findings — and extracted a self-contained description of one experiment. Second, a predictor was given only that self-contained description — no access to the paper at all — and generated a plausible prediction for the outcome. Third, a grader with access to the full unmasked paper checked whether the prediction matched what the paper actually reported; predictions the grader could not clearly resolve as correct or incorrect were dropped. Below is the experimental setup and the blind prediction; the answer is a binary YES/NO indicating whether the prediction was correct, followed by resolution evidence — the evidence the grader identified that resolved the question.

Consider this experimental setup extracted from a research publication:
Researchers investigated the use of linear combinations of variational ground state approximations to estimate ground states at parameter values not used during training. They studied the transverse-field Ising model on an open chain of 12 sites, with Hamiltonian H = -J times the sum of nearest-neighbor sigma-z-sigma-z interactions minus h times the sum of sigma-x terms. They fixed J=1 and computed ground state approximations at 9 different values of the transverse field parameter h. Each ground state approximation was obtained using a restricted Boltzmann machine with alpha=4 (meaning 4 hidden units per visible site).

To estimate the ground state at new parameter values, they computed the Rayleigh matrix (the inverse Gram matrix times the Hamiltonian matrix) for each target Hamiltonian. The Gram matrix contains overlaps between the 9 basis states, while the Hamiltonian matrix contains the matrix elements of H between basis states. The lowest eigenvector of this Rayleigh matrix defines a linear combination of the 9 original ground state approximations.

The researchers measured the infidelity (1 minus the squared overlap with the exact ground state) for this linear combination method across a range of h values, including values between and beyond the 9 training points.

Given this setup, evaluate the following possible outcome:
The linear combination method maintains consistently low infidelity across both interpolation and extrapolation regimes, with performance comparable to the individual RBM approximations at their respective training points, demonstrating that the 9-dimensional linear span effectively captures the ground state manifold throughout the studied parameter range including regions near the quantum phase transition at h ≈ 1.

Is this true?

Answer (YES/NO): NO